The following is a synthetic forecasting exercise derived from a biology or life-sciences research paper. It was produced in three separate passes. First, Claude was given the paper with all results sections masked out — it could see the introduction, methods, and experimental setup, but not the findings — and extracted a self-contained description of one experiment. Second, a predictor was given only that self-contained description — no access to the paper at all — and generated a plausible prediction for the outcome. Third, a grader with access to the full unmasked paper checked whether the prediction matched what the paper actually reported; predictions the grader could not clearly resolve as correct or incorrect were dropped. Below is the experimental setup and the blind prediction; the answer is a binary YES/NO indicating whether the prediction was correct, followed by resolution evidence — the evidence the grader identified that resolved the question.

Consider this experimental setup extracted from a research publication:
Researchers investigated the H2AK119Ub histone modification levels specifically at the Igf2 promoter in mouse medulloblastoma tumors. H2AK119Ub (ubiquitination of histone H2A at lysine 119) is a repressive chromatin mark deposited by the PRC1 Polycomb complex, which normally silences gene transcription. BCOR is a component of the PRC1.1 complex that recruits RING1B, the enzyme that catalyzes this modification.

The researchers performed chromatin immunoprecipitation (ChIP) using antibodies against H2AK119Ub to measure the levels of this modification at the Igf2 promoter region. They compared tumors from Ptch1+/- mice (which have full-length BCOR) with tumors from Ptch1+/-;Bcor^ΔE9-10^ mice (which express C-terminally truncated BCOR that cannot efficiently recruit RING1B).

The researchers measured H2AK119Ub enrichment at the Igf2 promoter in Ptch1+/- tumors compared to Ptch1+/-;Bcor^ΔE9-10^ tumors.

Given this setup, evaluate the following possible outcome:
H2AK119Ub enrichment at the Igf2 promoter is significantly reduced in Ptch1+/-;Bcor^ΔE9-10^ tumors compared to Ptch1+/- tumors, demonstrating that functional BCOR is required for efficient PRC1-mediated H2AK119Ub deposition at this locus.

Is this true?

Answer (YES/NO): YES